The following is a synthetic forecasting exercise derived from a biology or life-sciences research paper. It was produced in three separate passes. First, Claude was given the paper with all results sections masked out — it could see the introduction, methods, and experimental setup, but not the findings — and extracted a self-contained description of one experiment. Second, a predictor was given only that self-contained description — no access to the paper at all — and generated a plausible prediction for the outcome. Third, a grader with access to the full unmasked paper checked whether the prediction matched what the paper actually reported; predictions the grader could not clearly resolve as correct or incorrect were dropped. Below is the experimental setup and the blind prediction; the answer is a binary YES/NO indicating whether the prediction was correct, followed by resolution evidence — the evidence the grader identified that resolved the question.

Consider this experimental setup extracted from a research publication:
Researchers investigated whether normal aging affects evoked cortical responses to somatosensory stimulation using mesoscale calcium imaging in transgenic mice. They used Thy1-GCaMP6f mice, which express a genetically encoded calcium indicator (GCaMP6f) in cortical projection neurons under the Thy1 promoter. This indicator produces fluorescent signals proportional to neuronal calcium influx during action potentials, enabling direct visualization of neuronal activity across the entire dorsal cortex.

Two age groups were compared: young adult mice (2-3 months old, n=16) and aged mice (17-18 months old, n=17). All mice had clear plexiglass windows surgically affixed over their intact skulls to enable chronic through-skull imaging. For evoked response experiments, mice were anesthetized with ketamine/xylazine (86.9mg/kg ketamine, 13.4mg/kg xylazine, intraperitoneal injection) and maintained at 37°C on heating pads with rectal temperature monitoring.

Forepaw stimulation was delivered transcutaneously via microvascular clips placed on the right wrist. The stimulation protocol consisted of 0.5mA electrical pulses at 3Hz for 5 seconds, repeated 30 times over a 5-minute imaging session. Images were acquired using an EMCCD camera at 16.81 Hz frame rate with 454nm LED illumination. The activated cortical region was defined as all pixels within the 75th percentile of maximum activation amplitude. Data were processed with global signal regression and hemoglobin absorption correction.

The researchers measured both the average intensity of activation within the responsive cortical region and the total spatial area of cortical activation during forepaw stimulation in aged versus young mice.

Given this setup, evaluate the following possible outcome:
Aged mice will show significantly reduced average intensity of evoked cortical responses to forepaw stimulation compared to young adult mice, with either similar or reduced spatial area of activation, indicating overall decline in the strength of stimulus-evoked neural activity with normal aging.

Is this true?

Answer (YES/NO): NO